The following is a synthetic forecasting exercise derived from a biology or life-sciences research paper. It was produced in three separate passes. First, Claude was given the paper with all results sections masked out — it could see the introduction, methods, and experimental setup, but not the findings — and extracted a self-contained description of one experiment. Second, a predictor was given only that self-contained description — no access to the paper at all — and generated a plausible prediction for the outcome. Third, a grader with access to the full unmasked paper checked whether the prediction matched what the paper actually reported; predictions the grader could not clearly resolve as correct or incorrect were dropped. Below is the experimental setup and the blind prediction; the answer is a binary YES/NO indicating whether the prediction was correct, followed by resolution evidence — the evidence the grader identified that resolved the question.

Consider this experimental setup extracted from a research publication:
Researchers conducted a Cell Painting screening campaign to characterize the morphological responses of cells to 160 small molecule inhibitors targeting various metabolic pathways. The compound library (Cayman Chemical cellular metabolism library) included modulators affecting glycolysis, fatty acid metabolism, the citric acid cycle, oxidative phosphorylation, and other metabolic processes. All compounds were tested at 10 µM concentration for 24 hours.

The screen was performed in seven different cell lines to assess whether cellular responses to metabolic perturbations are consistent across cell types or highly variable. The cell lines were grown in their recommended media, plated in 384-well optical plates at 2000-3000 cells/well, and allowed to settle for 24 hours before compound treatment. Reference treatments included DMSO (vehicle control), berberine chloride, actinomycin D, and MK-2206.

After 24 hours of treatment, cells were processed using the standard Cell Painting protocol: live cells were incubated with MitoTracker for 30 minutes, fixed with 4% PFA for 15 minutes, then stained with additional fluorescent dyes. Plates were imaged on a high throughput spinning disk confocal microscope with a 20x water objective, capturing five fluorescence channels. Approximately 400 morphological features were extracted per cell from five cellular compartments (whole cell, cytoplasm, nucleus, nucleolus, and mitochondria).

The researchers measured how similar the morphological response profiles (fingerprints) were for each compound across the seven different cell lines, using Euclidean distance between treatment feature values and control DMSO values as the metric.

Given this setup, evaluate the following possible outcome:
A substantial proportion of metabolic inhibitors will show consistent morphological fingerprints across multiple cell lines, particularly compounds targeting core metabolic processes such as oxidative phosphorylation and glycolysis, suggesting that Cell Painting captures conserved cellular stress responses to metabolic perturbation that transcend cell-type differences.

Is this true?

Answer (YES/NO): NO